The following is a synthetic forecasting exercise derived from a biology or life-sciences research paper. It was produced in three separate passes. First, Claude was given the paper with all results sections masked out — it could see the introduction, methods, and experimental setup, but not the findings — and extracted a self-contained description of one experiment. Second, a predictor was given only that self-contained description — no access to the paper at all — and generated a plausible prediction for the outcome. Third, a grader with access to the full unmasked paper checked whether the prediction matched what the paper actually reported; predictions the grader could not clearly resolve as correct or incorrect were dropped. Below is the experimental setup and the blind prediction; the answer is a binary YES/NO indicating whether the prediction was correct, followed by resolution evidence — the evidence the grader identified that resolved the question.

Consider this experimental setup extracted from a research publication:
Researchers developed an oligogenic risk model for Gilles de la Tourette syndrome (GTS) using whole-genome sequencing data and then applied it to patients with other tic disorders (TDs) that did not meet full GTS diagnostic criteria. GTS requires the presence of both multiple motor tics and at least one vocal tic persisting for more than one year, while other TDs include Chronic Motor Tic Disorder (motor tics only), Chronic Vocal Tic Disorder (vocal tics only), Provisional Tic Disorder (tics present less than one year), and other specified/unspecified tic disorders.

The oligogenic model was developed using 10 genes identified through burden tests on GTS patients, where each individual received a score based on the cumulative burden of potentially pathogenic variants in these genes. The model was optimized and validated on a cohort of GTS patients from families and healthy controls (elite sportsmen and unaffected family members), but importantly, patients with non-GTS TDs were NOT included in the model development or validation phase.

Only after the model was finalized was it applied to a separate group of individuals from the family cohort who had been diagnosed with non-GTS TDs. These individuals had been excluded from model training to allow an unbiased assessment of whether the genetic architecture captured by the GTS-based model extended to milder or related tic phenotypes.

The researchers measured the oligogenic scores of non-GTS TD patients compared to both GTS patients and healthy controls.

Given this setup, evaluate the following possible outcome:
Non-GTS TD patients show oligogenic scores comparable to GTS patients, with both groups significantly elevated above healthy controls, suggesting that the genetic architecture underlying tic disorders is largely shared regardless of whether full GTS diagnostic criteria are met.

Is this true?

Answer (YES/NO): NO